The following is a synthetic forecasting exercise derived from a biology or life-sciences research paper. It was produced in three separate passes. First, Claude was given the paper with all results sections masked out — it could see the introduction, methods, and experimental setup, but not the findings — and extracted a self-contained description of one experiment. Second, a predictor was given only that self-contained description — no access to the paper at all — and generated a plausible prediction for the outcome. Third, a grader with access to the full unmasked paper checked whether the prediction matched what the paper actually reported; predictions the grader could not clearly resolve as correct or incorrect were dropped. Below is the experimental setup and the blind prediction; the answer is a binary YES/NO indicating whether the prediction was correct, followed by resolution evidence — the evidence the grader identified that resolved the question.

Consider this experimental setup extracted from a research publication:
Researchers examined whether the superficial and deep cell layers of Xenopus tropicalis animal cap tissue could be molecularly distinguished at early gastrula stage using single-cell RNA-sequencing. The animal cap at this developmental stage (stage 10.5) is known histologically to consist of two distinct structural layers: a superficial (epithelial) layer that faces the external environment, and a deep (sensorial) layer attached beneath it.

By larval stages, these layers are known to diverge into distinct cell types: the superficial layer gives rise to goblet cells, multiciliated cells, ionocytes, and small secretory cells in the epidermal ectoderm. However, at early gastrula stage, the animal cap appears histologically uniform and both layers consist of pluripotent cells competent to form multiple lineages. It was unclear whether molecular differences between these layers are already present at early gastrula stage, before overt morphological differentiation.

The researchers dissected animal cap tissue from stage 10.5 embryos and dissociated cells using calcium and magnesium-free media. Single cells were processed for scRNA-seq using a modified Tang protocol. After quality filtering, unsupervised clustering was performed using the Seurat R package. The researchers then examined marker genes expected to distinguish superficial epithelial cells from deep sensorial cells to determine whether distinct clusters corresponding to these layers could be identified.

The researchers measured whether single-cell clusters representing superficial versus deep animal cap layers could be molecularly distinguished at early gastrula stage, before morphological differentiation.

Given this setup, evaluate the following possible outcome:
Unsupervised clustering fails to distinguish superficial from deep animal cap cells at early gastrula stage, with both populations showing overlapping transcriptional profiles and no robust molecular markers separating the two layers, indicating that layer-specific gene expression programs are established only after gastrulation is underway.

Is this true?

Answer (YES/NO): NO